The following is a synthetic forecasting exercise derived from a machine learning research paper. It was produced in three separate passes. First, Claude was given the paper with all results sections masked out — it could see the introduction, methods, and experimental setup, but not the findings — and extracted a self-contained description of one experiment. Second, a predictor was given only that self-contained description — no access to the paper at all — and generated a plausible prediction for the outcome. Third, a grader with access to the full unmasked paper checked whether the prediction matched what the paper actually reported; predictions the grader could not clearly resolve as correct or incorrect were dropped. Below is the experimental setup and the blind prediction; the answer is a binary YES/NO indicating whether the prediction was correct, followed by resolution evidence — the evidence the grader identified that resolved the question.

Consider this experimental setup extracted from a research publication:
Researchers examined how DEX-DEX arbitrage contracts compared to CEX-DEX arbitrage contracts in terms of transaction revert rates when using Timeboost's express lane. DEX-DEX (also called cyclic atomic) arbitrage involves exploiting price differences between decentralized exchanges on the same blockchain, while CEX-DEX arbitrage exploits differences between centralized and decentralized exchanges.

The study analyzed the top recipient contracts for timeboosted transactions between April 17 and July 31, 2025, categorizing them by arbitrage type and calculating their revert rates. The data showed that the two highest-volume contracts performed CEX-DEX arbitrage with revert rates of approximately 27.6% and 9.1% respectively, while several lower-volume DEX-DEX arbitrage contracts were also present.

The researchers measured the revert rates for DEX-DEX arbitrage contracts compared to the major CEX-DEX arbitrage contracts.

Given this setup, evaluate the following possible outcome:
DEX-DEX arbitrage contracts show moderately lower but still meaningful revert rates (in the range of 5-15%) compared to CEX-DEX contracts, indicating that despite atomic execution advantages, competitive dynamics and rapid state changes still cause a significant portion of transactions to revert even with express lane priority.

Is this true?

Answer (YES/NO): NO